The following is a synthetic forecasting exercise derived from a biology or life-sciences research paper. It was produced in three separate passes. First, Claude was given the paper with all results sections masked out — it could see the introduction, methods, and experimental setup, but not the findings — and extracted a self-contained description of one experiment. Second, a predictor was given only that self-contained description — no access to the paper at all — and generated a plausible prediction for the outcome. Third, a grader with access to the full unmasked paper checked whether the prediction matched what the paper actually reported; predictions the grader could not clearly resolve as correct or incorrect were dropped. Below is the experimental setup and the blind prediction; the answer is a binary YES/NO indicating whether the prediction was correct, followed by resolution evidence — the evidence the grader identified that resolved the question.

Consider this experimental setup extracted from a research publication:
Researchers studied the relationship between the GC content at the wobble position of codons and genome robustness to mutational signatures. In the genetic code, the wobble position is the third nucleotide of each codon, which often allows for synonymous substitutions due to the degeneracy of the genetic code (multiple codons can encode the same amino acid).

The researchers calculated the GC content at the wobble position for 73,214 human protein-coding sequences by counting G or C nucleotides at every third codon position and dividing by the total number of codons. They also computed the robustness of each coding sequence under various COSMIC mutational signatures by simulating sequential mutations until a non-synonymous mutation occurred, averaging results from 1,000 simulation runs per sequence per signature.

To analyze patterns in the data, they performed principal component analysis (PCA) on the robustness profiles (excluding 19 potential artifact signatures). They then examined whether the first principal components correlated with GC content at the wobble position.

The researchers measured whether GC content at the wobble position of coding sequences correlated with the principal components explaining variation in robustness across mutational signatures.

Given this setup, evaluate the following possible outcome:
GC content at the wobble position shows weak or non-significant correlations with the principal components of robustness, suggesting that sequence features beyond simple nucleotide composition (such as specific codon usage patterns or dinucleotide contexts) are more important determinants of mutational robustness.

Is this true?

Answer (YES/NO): NO